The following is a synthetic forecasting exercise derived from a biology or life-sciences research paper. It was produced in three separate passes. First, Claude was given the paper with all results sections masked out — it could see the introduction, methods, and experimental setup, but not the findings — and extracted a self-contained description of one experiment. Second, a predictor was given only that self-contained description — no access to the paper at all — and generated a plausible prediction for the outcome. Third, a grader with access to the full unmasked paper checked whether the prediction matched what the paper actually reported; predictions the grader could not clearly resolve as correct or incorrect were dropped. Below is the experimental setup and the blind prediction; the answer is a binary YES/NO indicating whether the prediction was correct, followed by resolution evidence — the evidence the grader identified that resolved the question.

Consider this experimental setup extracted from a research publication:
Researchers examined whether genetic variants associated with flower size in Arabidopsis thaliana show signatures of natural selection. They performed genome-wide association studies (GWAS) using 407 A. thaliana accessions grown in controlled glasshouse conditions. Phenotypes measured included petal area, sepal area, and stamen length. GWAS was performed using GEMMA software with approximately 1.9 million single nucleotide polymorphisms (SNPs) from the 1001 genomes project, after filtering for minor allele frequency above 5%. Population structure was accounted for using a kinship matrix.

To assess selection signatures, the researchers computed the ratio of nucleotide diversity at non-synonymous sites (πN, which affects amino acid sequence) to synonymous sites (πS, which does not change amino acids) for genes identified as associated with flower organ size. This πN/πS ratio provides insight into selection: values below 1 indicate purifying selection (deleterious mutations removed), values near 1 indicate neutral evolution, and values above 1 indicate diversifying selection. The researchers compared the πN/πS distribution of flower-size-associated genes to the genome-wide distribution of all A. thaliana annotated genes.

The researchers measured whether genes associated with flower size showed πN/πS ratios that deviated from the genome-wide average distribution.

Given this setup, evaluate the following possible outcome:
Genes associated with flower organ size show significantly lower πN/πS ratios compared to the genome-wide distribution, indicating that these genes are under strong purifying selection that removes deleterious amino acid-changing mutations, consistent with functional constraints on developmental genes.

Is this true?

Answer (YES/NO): NO